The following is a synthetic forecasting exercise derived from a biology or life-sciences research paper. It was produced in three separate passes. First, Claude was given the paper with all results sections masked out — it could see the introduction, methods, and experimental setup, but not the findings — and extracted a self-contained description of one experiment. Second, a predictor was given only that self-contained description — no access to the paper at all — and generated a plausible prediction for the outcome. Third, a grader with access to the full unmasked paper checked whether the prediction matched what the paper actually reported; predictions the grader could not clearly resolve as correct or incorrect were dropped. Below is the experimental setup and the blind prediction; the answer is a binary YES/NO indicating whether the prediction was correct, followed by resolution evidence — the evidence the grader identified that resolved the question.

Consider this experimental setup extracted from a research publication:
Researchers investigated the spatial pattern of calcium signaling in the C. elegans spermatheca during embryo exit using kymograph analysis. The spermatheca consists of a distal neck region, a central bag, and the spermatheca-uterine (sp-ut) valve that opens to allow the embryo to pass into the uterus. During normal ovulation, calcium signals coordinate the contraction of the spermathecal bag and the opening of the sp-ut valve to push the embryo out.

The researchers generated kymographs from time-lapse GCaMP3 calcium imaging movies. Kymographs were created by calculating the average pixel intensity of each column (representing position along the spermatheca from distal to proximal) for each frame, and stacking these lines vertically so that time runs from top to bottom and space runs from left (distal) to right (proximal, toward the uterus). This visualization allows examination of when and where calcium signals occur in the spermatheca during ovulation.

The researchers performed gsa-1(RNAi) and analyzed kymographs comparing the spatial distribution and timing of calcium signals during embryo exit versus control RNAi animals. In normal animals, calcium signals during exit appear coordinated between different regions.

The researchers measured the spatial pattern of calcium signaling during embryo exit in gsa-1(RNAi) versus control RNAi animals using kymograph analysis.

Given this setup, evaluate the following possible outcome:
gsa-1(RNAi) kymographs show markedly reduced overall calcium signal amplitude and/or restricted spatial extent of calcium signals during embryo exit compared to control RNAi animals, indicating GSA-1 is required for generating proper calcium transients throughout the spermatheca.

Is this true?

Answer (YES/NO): NO